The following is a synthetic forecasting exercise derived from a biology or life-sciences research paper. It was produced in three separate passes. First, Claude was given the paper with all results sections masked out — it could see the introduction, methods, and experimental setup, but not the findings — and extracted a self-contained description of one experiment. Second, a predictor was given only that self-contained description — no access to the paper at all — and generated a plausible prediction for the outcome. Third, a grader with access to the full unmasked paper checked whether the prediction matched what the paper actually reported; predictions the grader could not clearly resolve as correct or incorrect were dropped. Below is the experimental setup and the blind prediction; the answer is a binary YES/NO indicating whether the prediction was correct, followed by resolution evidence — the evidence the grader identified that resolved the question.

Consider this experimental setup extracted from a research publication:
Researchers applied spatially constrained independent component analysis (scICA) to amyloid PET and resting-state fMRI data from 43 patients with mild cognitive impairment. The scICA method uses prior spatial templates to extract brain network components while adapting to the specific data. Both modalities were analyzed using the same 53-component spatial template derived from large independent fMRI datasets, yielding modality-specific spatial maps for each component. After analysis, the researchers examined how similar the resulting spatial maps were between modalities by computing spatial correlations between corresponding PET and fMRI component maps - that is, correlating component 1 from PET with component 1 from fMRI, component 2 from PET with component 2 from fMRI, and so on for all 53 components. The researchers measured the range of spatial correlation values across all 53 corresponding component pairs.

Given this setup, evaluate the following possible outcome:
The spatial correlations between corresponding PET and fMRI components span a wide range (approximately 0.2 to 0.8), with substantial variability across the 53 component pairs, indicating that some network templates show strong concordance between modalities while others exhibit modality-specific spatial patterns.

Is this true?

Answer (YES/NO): YES